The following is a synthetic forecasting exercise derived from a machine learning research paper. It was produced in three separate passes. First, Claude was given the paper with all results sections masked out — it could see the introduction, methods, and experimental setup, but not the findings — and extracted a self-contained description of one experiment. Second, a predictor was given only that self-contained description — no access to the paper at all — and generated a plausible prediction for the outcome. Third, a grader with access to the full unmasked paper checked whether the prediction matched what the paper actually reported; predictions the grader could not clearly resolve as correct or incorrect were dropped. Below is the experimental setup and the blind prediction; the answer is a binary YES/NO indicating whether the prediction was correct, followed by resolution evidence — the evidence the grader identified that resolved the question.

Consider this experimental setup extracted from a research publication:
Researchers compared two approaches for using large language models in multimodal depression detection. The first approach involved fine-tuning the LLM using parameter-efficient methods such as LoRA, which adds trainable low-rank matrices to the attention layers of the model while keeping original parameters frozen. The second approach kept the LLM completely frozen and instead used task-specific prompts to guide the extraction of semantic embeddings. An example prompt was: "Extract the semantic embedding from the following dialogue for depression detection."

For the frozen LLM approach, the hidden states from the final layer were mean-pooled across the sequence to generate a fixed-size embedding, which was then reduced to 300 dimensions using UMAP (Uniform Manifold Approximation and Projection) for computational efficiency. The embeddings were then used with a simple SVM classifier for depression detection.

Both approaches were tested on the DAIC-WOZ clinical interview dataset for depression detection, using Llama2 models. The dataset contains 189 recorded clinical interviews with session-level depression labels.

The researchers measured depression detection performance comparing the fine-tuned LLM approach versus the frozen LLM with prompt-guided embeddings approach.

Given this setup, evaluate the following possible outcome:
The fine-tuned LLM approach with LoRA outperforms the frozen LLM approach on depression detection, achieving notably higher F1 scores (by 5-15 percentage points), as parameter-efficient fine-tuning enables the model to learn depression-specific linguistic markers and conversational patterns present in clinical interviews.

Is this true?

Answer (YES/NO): NO